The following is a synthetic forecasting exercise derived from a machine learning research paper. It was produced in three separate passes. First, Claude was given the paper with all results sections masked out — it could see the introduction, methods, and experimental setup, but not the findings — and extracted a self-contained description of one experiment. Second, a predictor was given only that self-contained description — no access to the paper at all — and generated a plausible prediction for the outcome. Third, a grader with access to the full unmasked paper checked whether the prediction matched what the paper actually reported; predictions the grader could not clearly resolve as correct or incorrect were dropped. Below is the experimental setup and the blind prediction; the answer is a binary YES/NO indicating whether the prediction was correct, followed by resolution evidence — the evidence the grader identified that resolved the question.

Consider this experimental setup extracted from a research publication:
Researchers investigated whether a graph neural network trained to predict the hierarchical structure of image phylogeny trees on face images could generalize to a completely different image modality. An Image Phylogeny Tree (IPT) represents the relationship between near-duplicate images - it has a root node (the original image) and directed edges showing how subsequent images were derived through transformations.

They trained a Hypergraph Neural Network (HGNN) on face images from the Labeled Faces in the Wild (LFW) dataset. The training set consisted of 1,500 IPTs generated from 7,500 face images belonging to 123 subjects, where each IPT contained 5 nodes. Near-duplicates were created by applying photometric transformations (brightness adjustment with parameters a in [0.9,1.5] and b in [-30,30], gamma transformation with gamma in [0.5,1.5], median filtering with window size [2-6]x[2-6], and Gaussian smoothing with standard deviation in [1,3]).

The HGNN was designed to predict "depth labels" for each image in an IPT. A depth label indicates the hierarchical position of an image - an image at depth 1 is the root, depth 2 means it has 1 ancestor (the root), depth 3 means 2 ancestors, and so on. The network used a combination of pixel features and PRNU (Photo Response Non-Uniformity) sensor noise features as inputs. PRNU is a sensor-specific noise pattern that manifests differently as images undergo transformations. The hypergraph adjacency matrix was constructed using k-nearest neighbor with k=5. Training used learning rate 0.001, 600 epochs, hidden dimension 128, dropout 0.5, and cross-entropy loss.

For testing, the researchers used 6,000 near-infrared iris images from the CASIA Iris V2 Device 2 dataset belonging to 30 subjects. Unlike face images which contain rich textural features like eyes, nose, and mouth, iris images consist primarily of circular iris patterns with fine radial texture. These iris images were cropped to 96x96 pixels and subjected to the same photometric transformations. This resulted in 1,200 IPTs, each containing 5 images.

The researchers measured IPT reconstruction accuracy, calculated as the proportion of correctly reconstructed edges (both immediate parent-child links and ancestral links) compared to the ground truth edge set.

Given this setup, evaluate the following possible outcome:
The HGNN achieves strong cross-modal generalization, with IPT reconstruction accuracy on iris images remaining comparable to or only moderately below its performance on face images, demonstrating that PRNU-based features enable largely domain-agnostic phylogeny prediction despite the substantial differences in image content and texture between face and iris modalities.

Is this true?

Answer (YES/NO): YES